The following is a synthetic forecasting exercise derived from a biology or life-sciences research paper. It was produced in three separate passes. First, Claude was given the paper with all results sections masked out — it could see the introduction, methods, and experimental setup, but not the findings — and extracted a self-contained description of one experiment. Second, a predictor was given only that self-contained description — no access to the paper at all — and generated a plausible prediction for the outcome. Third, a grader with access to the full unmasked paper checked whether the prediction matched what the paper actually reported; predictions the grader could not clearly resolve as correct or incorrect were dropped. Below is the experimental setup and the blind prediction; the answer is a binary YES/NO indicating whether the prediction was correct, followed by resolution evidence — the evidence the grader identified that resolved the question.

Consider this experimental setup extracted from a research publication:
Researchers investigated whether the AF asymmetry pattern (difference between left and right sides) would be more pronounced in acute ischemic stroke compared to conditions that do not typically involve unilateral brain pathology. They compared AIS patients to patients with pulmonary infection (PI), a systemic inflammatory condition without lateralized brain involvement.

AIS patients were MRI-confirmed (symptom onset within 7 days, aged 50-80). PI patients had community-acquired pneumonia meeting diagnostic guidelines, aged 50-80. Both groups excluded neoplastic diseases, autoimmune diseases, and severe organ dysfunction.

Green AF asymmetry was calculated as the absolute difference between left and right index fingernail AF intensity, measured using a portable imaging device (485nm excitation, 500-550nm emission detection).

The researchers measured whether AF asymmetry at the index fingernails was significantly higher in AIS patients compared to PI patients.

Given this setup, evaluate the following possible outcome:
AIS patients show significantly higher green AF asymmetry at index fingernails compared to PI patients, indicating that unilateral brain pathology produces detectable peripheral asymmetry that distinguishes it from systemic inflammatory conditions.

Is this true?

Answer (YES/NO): YES